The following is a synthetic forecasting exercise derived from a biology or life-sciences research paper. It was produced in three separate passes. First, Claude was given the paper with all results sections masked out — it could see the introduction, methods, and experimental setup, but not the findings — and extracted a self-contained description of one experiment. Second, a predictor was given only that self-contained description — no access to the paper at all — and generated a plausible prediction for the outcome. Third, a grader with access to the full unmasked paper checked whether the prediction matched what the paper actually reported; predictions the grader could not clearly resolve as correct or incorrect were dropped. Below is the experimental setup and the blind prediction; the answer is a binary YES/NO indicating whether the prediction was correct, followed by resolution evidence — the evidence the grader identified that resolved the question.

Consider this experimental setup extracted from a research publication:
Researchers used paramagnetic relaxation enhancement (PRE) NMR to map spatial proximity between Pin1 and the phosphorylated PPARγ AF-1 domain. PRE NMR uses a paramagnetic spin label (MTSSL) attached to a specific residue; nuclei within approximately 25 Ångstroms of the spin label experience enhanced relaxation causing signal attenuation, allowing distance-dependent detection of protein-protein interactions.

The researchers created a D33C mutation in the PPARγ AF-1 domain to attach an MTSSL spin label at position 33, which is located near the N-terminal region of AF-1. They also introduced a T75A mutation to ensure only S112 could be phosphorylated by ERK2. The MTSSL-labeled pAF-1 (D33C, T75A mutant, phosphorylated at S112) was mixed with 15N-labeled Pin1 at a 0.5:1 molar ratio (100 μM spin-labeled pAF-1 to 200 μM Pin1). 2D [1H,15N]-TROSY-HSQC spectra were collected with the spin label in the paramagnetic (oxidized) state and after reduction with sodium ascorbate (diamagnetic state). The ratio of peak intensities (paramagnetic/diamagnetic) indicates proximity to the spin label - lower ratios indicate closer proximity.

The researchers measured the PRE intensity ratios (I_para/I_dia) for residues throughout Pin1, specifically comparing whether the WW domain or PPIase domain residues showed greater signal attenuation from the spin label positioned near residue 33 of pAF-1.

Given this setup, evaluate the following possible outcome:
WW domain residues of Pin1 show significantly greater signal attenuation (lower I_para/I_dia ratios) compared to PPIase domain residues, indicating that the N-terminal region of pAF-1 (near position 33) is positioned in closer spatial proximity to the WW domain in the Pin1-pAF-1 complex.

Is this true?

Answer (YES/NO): NO